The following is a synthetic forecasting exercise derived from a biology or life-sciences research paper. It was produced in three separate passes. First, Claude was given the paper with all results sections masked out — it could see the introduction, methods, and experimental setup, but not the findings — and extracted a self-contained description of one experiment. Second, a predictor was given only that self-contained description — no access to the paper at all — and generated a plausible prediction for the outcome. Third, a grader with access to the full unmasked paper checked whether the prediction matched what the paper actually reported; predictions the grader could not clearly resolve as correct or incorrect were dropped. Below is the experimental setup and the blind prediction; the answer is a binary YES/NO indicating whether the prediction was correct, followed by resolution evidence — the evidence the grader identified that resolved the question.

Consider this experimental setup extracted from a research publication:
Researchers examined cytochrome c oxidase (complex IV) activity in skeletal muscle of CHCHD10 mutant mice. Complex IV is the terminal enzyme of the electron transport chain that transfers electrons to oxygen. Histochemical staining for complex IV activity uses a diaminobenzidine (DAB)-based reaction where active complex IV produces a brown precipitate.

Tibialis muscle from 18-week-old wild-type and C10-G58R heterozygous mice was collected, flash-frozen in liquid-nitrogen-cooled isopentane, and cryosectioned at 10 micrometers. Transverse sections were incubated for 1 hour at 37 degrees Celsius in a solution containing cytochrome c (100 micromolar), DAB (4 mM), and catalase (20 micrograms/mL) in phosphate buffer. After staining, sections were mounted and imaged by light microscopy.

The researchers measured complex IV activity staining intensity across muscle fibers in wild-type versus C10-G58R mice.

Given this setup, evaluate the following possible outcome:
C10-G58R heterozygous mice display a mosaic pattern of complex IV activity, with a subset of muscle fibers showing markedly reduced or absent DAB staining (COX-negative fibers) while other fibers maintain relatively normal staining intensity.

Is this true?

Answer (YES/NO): NO